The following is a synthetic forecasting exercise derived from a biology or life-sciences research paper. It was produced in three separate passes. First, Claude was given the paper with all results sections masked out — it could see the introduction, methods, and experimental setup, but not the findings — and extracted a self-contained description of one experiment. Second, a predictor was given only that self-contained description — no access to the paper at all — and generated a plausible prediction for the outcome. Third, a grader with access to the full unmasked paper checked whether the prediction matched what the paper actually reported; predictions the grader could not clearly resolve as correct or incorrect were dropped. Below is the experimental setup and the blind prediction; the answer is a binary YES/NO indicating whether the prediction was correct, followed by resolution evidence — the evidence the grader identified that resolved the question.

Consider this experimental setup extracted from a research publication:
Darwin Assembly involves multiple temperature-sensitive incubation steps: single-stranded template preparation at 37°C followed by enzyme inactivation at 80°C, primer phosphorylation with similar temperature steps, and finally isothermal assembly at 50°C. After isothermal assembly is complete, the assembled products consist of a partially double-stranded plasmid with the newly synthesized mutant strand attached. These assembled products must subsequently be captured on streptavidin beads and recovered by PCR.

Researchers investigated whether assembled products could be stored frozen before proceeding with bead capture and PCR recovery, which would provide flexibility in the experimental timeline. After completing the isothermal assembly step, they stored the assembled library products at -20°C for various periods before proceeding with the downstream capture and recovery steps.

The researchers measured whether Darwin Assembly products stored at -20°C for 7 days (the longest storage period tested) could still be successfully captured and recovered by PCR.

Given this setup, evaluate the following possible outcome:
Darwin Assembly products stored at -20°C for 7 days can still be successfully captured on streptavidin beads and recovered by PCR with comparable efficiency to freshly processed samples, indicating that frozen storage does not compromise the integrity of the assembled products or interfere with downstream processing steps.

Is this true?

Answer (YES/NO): YES